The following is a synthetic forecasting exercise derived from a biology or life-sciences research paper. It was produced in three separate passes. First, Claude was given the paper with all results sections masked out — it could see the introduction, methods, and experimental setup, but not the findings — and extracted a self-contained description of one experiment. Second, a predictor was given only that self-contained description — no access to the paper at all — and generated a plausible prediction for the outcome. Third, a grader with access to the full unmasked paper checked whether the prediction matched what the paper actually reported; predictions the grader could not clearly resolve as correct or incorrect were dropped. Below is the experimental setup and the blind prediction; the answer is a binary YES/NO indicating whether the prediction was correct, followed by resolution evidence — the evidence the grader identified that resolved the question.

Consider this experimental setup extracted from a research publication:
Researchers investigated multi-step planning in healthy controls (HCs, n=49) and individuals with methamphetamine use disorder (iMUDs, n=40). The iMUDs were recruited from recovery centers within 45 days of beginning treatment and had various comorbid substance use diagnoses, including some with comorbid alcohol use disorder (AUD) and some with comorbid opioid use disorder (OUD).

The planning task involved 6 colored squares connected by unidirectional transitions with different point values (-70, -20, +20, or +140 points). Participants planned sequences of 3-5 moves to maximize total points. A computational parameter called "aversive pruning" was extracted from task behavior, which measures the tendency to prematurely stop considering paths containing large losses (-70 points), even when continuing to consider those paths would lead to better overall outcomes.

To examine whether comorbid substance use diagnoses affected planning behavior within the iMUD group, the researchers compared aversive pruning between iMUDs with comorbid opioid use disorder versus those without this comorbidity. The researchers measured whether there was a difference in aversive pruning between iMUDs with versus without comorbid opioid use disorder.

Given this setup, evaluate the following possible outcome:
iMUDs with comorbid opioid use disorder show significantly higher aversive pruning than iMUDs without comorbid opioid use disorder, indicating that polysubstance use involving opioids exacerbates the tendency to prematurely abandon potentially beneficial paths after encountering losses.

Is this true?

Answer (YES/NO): NO